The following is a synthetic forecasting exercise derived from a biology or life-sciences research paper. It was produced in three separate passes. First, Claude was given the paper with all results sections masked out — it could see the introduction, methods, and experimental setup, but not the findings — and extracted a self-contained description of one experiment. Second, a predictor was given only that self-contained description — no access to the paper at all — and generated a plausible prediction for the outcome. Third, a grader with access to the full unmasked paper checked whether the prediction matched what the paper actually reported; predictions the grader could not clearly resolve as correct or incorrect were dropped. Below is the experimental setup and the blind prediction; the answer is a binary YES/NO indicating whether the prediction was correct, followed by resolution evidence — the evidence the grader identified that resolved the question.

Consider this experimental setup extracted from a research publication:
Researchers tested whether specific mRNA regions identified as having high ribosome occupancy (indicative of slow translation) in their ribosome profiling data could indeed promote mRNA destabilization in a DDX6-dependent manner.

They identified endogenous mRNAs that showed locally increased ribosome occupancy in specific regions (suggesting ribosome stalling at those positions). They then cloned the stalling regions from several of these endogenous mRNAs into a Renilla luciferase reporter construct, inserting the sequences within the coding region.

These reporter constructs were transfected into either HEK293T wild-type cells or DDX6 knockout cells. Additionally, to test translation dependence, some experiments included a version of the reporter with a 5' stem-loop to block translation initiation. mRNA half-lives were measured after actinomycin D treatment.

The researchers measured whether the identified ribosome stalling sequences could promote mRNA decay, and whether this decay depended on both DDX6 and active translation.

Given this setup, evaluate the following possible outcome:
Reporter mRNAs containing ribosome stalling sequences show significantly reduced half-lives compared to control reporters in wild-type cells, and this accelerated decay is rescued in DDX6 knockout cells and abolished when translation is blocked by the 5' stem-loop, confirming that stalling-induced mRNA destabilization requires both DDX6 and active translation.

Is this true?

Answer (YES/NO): NO